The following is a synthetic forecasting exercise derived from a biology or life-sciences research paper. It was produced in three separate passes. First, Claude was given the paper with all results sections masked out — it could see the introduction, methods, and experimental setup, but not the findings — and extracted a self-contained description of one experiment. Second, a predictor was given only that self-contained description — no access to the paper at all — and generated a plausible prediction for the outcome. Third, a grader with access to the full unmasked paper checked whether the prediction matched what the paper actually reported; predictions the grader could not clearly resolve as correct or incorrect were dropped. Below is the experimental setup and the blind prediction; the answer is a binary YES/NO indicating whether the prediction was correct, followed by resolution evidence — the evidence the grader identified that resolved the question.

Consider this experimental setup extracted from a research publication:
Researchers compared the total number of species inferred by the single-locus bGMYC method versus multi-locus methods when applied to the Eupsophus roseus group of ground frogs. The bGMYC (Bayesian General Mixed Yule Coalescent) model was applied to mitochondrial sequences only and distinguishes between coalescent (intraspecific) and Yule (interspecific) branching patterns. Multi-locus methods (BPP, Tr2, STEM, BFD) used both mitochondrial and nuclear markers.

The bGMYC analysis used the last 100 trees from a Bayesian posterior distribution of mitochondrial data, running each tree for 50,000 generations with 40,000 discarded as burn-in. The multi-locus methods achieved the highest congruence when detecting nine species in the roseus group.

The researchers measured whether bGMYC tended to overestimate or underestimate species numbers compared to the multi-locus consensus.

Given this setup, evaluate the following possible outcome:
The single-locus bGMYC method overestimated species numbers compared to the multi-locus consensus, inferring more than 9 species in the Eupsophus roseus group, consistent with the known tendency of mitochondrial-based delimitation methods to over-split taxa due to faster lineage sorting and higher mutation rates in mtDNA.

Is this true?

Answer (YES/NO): YES